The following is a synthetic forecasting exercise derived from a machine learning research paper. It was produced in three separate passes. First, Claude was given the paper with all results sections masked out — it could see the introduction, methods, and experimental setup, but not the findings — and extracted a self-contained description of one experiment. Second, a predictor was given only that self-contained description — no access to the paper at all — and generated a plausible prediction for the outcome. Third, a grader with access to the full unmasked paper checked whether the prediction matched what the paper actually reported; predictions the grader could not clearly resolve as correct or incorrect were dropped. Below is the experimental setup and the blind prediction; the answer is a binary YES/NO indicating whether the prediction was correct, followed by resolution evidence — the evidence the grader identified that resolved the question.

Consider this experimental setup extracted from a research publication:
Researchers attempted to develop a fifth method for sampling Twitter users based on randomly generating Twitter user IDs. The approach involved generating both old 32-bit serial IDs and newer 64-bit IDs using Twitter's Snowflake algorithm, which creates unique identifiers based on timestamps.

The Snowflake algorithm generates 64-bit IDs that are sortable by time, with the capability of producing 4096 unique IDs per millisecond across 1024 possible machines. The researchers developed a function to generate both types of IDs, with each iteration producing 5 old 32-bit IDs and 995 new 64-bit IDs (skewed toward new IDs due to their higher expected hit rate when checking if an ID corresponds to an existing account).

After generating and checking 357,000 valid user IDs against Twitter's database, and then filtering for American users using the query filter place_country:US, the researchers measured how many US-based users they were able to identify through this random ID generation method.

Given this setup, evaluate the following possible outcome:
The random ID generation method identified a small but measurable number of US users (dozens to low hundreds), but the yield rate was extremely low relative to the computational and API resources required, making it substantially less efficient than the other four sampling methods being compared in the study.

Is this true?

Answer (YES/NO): YES